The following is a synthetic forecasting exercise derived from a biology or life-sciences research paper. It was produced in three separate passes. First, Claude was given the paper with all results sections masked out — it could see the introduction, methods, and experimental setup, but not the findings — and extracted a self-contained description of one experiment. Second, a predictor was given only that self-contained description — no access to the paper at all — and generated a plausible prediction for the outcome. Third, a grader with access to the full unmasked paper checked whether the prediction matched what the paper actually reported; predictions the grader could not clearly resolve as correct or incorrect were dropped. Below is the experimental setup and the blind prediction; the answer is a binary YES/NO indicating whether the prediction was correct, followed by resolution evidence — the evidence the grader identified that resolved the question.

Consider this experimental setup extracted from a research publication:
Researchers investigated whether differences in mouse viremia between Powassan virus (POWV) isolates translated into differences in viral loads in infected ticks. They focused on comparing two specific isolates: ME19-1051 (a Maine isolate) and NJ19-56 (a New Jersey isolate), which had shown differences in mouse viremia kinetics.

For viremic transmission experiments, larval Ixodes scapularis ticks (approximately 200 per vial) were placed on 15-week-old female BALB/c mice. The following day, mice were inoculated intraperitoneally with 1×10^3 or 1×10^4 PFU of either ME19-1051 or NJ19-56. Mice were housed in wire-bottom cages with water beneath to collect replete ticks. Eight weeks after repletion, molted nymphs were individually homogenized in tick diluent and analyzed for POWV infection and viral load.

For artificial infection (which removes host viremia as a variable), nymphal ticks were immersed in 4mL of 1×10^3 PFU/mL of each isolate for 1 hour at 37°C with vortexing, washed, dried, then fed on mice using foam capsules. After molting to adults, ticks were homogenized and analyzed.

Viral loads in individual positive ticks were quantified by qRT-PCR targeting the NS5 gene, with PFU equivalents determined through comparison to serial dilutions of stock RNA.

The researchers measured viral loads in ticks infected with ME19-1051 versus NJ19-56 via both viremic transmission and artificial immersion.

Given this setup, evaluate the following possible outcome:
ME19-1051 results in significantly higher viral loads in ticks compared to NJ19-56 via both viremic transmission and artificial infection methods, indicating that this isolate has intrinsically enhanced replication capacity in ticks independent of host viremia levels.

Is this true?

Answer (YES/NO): NO